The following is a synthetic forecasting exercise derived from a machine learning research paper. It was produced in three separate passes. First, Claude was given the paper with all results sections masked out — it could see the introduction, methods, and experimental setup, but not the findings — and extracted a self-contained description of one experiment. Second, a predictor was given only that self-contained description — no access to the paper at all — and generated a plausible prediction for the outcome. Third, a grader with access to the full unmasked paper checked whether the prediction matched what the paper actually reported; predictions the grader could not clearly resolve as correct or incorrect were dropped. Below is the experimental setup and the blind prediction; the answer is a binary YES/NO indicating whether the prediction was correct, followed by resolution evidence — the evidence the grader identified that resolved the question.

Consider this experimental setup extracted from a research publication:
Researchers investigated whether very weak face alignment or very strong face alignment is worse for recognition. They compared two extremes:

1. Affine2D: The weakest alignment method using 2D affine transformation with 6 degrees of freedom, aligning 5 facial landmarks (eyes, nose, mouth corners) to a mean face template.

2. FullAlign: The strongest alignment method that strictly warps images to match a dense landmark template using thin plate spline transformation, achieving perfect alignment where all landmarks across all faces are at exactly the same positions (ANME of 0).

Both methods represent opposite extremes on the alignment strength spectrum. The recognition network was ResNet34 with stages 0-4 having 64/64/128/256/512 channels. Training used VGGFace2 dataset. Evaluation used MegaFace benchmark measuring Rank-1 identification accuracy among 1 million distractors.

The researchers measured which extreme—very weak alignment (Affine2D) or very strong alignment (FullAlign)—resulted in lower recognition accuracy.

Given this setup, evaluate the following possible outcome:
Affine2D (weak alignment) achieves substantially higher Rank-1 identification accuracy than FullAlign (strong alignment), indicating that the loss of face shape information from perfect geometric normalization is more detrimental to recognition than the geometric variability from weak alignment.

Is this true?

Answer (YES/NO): YES